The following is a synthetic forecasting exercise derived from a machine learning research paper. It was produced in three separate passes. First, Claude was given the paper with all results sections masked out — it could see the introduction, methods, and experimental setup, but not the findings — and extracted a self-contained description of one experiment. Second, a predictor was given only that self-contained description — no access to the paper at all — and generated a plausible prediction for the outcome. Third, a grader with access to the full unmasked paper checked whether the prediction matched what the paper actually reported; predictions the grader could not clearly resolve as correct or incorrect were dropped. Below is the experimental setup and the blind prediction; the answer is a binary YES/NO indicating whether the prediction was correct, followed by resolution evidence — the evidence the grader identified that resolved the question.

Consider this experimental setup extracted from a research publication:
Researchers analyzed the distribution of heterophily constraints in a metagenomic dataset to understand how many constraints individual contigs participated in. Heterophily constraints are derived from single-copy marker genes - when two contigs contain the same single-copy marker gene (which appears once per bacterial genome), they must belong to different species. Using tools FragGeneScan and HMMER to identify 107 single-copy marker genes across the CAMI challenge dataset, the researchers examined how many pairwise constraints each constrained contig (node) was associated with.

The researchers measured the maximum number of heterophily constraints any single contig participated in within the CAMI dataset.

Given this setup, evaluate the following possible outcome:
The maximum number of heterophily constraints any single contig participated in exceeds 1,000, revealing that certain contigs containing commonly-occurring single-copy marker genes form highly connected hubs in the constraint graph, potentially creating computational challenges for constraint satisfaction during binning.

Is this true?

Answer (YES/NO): NO